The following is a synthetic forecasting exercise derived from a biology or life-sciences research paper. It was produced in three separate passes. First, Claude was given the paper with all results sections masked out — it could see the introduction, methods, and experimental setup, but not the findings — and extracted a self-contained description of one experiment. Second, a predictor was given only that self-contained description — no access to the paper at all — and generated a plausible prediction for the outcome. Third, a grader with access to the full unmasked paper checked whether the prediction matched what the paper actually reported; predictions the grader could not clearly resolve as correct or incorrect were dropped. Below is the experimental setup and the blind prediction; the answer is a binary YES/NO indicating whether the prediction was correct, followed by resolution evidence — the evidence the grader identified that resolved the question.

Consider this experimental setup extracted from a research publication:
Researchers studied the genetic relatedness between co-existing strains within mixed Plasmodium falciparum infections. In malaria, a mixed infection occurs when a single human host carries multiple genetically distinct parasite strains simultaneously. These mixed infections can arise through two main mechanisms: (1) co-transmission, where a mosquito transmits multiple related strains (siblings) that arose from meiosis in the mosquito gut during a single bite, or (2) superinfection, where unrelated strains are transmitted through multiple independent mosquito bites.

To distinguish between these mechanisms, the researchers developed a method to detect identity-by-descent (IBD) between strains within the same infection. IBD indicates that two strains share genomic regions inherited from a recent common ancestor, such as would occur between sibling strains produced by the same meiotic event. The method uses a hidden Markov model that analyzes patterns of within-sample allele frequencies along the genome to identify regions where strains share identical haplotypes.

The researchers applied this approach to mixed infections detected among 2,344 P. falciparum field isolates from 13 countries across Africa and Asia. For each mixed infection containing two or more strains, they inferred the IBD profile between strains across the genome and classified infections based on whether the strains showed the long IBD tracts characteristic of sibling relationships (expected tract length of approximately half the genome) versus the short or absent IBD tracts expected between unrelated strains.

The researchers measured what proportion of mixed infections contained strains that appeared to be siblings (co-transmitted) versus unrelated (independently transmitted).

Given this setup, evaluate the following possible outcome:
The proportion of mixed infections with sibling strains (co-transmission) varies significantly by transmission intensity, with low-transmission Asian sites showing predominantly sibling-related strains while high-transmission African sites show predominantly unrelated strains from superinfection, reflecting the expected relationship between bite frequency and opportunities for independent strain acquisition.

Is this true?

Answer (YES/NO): NO